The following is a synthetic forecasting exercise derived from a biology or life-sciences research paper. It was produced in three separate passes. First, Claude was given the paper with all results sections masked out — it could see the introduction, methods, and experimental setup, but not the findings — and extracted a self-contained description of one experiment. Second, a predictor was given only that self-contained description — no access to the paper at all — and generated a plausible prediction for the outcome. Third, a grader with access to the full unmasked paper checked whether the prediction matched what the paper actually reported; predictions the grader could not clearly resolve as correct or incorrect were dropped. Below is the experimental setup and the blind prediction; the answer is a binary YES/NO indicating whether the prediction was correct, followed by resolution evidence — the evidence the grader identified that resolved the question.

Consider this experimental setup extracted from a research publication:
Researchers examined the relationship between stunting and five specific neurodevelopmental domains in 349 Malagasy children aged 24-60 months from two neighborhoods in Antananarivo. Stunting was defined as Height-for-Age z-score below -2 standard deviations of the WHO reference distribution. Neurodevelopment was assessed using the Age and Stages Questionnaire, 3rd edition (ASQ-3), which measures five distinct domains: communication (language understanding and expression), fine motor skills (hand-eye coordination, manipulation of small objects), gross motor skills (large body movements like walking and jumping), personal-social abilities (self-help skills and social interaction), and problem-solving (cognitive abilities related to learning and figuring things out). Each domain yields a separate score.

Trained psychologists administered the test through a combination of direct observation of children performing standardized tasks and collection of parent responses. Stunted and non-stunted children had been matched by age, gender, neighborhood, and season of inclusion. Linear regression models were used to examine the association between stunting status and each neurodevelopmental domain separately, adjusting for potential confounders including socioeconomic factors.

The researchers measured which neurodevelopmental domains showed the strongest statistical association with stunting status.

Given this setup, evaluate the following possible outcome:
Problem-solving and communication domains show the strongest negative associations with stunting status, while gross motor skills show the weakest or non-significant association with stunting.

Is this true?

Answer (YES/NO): NO